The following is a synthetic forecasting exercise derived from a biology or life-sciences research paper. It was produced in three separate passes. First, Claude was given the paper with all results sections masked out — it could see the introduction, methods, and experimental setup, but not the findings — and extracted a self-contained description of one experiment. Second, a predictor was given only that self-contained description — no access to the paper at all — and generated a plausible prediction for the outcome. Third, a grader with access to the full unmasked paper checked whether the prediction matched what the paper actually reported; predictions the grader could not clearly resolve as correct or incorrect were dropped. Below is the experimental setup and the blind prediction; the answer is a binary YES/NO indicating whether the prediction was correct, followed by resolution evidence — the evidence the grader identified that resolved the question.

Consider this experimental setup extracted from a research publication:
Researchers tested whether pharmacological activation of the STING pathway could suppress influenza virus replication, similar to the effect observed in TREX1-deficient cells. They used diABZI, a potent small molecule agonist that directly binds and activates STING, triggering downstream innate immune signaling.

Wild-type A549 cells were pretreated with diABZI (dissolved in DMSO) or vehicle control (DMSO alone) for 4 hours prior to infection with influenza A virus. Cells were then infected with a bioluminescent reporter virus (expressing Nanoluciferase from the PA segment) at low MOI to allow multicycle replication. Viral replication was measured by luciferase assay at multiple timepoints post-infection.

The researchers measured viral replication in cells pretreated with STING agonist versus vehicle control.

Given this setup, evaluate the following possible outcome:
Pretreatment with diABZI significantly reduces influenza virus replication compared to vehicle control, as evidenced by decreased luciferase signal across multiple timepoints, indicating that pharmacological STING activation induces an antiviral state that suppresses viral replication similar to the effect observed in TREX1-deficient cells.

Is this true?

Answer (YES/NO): YES